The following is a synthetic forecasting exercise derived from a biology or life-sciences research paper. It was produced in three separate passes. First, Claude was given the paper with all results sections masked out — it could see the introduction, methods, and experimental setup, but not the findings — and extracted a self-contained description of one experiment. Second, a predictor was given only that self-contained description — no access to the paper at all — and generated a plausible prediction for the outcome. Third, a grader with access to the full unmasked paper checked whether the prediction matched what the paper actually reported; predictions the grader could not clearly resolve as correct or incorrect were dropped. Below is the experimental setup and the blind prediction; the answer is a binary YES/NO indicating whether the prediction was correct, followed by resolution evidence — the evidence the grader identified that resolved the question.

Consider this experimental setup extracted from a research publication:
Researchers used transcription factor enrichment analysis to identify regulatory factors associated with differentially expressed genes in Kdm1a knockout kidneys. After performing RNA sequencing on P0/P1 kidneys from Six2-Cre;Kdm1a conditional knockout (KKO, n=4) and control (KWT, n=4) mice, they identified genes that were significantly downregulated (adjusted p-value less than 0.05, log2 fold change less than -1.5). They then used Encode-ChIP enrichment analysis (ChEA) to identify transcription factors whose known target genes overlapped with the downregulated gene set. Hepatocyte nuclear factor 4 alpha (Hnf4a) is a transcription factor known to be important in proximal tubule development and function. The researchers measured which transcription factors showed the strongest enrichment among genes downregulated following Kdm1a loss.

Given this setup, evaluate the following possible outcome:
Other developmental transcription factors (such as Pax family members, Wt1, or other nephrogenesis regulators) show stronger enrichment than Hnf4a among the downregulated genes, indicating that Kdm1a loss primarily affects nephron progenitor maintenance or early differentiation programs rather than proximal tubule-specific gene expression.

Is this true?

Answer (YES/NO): NO